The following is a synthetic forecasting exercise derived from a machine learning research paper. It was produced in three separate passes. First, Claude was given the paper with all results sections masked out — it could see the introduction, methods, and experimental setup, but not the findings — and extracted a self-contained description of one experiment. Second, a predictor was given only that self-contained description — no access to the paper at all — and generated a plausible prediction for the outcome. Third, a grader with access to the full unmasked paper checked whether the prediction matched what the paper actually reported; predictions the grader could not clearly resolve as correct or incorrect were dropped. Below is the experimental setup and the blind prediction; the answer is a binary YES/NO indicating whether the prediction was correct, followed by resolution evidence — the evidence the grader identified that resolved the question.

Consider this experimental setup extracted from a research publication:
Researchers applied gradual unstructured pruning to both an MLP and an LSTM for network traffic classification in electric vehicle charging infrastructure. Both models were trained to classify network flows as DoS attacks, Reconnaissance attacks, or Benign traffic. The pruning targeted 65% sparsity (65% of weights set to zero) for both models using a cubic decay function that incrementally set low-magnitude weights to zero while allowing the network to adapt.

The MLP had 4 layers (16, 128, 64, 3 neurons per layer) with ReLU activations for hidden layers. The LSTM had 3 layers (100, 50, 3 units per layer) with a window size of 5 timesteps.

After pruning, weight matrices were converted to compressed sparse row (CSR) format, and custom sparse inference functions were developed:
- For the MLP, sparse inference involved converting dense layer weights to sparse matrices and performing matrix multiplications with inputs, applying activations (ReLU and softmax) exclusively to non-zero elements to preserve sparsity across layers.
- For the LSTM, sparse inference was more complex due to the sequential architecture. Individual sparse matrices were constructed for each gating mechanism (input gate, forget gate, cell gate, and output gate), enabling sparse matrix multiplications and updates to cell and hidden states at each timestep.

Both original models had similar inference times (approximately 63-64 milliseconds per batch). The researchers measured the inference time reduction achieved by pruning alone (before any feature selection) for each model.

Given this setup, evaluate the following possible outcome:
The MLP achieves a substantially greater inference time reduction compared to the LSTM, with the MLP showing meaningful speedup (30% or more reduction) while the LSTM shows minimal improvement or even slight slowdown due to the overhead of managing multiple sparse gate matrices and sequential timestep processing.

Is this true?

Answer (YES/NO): NO